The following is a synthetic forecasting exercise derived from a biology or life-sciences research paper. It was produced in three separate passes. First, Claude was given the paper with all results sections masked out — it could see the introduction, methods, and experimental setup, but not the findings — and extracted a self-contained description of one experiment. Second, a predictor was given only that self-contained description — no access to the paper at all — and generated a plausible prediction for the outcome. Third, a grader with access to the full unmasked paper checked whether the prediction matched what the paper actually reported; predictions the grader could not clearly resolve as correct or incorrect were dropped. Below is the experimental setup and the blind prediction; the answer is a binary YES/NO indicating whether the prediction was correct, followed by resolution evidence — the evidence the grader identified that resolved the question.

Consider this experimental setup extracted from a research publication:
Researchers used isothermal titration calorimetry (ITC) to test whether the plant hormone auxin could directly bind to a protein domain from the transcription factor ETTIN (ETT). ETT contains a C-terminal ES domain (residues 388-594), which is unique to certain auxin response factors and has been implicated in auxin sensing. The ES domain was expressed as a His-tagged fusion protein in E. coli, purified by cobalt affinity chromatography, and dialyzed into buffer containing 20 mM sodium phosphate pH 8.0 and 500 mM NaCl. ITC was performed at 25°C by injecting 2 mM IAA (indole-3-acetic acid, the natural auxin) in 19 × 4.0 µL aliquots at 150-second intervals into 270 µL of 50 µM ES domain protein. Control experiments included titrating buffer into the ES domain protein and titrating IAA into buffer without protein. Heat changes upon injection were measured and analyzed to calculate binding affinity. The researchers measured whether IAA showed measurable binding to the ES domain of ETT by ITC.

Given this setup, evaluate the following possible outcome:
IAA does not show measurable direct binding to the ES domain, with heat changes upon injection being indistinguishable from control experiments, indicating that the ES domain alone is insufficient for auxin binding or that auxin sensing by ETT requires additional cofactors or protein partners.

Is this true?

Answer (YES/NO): NO